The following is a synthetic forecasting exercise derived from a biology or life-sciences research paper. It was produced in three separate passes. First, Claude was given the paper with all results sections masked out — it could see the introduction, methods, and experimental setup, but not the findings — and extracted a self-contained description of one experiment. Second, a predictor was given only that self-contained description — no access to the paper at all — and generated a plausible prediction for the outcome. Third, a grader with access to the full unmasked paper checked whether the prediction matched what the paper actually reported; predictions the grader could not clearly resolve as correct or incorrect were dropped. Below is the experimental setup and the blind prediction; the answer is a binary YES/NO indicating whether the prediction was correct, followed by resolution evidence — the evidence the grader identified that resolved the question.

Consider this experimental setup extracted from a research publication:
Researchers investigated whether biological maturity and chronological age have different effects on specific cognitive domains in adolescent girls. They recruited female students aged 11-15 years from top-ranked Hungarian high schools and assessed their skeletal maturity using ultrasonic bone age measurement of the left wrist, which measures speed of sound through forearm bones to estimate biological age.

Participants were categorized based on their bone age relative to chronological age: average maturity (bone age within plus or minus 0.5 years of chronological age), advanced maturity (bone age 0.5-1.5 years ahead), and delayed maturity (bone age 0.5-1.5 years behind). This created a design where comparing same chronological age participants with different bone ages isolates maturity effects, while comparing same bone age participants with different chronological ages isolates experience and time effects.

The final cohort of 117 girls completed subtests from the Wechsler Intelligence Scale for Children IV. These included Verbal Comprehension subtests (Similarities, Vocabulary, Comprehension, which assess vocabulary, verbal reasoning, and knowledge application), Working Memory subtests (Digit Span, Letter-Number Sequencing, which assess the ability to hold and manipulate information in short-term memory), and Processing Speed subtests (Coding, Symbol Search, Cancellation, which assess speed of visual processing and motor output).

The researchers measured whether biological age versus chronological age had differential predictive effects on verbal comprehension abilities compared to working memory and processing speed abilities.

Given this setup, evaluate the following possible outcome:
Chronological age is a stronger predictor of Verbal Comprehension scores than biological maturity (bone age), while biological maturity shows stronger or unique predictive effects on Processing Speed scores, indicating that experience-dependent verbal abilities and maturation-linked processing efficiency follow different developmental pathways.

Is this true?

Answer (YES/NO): YES